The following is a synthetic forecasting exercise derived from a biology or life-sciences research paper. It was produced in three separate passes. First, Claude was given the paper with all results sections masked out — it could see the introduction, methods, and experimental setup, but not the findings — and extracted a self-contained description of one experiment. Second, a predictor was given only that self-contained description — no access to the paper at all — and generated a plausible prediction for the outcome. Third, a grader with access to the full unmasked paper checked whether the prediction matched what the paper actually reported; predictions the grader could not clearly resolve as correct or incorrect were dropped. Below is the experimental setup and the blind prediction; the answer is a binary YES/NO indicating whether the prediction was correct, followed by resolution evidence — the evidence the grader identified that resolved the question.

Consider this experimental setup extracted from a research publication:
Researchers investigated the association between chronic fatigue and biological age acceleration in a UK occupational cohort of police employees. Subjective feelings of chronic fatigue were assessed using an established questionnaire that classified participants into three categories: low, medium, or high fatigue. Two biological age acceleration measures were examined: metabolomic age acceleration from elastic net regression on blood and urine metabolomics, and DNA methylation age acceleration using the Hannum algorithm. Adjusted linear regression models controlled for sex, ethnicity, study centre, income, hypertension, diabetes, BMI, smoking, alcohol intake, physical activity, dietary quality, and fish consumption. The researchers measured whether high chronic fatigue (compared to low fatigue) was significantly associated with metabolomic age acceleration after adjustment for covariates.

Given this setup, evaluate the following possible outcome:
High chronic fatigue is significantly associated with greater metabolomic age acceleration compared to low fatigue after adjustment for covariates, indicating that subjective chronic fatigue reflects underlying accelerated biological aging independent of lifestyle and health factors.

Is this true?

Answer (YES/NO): NO